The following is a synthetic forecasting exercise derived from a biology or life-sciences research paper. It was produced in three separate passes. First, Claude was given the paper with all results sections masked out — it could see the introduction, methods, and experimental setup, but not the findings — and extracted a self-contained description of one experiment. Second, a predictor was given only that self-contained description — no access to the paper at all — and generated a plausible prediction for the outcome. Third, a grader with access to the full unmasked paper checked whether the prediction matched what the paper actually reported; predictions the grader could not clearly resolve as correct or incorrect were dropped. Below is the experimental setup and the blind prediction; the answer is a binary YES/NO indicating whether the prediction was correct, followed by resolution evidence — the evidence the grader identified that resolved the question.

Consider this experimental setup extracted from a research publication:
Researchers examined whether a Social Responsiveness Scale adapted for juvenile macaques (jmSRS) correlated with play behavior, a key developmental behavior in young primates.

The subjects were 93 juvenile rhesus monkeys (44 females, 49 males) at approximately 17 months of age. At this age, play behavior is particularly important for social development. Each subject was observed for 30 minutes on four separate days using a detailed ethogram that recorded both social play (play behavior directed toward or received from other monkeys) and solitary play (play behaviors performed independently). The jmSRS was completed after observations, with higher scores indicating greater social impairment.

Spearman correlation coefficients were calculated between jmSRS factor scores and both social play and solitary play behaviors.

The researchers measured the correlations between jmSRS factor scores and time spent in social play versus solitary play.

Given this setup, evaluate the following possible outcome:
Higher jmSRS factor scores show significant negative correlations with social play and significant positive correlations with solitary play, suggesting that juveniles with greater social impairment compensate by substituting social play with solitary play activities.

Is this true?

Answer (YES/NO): NO